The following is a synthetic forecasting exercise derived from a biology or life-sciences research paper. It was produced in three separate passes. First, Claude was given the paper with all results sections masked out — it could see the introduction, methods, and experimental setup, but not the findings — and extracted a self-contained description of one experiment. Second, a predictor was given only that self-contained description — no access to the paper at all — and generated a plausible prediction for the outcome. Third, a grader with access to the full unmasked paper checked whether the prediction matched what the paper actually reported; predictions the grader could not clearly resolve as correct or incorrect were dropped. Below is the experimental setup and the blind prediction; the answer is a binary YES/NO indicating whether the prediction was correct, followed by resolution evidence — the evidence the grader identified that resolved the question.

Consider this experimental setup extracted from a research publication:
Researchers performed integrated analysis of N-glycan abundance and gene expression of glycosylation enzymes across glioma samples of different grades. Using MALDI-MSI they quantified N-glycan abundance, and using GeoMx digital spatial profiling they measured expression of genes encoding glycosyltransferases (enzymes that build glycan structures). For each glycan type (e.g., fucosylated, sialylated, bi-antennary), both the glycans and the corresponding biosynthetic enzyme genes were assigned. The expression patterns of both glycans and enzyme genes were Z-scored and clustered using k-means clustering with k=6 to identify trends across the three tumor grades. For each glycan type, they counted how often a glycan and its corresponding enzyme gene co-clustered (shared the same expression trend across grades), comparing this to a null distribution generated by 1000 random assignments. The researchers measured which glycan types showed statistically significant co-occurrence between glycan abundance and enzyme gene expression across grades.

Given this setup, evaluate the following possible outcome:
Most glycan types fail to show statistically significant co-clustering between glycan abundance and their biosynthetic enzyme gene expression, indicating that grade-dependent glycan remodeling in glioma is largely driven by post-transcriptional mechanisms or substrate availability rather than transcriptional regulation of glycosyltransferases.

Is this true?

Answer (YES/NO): YES